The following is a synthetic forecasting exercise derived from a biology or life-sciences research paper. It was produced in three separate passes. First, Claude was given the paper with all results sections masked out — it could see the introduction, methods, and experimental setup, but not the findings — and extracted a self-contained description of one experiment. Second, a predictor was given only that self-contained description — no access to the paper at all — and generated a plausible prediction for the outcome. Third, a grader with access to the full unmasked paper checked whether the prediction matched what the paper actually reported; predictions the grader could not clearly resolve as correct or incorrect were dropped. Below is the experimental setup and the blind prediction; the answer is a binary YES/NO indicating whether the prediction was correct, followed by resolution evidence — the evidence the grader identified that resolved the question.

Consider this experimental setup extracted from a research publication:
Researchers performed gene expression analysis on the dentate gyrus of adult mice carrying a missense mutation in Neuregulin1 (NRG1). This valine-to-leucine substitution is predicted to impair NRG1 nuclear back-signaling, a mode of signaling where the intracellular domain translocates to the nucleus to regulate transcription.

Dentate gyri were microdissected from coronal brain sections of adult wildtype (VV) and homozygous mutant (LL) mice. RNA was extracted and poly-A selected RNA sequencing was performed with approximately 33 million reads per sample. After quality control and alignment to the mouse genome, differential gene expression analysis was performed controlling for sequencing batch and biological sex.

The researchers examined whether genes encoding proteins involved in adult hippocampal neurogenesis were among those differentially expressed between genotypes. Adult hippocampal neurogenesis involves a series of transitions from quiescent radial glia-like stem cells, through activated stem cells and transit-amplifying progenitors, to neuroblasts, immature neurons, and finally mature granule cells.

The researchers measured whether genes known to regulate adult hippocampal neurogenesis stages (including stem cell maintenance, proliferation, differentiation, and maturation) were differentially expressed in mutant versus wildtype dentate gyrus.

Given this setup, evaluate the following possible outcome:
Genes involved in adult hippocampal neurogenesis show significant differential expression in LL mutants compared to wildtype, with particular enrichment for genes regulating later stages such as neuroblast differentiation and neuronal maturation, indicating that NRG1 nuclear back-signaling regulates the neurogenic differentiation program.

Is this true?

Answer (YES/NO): NO